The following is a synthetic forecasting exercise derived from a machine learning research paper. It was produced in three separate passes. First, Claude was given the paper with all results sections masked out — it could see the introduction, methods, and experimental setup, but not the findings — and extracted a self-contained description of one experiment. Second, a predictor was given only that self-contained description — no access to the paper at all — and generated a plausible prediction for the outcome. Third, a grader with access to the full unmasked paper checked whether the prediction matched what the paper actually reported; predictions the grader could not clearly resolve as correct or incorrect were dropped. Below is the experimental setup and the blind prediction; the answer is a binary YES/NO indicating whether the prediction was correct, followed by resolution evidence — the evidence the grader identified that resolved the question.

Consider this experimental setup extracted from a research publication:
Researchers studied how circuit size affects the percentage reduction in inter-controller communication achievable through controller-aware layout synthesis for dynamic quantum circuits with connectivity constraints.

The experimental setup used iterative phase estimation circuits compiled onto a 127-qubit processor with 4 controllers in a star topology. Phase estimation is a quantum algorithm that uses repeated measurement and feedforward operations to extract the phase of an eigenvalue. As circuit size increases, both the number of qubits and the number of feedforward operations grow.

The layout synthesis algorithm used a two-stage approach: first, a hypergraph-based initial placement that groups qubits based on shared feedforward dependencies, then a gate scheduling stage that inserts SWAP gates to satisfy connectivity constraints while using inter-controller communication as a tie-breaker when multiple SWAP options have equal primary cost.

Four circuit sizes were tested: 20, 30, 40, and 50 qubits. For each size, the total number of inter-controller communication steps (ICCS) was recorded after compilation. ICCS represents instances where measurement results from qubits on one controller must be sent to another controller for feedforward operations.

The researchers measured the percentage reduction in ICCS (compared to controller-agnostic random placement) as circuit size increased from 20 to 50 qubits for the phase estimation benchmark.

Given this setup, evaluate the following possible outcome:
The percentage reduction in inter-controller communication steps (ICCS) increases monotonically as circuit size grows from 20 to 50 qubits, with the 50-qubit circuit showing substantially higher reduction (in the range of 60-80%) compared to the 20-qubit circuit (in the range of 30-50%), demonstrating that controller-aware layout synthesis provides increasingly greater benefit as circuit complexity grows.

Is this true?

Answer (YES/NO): NO